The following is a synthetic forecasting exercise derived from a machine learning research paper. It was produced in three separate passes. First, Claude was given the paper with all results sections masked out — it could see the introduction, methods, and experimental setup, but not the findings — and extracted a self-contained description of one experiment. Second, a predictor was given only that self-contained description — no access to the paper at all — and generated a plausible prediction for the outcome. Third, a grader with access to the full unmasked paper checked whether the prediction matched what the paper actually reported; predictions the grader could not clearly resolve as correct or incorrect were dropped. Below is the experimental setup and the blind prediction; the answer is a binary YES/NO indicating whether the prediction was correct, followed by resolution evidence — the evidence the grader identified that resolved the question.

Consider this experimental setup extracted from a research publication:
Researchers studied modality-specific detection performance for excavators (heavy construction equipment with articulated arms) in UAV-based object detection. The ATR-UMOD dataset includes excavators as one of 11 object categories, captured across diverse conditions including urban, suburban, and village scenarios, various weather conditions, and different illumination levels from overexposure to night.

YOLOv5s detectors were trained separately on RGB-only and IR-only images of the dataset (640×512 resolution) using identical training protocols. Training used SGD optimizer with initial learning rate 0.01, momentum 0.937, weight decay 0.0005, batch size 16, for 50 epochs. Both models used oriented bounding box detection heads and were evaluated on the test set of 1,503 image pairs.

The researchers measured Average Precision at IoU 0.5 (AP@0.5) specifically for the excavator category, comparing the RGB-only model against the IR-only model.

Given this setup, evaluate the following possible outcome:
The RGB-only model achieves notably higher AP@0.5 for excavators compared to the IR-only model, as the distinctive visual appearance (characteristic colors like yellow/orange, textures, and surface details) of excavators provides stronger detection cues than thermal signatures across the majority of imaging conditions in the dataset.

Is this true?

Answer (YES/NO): YES